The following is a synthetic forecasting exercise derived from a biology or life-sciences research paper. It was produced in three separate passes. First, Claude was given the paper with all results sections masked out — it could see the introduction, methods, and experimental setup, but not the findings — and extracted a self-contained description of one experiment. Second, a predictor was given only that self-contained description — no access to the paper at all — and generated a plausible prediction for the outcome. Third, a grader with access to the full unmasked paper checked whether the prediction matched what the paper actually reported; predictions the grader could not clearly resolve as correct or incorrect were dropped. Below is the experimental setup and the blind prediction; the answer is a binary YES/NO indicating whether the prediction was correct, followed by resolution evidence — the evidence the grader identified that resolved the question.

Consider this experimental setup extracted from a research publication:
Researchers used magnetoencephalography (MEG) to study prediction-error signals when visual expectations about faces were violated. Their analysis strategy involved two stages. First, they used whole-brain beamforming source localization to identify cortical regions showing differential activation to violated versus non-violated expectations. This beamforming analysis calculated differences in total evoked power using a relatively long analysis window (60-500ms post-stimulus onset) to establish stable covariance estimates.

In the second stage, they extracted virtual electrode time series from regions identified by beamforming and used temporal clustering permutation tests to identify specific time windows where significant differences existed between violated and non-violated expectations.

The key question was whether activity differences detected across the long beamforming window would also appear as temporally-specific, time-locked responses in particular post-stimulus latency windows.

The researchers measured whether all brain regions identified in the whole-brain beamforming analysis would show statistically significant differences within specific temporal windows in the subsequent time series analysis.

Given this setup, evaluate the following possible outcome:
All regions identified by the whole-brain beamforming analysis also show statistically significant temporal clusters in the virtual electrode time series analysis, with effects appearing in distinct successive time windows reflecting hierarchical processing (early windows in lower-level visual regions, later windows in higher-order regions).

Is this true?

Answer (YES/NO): NO